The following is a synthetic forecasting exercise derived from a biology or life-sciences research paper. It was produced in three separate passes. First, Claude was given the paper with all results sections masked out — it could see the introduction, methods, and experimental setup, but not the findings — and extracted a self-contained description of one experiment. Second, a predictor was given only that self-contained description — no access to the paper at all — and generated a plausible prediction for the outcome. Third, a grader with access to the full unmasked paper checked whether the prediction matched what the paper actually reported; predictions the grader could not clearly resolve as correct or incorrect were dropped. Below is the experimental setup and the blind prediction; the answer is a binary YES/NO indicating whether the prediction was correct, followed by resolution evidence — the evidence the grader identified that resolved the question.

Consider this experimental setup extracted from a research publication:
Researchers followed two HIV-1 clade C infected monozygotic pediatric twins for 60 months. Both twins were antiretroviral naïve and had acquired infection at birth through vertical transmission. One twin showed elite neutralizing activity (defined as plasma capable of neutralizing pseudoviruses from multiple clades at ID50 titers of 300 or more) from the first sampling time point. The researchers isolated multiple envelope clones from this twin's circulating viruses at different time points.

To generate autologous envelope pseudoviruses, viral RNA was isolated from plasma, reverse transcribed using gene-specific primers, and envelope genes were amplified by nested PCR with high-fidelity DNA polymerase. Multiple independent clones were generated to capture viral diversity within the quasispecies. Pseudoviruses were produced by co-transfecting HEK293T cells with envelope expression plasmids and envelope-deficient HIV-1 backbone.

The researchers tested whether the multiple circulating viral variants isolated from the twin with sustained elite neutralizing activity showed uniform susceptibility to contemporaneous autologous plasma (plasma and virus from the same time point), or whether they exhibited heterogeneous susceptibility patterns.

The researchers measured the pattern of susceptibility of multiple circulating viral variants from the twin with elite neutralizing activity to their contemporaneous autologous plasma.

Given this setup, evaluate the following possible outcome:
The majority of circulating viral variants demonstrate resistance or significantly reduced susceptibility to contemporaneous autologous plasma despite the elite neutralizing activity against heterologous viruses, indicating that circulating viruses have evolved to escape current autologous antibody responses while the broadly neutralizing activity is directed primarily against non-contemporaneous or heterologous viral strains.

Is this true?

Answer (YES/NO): NO